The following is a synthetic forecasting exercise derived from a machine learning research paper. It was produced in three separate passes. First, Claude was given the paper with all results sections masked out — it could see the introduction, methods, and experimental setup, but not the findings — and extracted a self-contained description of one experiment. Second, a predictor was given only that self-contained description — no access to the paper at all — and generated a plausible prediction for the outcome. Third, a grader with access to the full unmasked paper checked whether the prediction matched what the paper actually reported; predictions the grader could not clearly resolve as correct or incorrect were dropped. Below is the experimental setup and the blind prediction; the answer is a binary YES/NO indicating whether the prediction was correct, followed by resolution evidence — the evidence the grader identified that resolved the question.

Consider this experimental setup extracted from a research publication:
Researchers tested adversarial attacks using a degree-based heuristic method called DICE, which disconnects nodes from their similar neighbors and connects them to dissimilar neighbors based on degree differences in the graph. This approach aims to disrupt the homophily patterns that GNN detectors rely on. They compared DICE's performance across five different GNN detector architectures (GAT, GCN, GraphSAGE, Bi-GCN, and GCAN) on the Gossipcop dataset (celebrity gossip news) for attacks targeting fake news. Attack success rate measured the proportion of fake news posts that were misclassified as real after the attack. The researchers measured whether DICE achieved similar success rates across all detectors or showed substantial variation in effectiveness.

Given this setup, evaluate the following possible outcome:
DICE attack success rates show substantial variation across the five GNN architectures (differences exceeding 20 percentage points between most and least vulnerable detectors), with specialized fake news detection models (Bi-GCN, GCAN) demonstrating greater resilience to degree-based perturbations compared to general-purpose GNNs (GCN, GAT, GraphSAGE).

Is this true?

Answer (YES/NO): NO